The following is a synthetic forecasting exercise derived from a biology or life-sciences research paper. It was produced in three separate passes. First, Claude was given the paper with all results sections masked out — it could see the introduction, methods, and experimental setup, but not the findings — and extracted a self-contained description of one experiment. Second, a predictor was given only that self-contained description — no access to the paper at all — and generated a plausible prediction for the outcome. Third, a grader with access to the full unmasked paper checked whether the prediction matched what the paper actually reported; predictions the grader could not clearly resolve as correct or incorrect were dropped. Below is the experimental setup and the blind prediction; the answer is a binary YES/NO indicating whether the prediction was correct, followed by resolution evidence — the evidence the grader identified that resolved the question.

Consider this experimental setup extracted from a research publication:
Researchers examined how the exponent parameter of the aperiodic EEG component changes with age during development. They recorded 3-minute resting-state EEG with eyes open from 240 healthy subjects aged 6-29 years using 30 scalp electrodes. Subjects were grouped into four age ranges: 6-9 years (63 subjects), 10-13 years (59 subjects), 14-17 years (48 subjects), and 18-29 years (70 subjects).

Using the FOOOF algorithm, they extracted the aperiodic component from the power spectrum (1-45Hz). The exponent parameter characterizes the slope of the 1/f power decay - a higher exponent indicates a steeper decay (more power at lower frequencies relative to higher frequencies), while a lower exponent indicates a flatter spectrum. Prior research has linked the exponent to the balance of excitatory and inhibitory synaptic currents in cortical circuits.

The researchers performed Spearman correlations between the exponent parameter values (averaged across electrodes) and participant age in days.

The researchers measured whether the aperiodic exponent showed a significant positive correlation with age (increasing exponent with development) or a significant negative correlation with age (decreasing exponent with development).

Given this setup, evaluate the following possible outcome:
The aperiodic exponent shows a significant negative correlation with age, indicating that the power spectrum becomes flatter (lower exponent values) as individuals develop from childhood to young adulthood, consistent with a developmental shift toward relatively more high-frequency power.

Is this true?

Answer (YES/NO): YES